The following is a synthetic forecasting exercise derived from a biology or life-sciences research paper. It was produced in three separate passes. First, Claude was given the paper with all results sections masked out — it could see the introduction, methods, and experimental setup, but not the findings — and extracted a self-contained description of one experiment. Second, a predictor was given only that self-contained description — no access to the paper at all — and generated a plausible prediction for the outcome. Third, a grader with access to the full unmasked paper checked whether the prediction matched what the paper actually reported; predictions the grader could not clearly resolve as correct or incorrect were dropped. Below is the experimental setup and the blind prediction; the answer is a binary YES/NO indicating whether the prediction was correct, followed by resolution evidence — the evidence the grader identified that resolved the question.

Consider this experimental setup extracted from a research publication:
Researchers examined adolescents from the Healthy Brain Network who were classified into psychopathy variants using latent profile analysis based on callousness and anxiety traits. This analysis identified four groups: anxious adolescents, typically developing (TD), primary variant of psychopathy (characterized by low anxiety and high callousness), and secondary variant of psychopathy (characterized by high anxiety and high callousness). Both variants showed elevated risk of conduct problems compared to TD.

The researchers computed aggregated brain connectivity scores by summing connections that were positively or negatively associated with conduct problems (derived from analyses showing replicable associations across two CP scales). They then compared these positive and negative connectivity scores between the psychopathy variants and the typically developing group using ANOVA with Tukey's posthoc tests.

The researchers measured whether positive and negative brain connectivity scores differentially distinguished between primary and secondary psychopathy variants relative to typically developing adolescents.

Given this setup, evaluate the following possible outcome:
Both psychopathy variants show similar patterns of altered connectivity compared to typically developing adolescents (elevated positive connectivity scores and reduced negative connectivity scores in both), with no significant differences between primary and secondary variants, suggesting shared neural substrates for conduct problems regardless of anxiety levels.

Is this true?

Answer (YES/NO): NO